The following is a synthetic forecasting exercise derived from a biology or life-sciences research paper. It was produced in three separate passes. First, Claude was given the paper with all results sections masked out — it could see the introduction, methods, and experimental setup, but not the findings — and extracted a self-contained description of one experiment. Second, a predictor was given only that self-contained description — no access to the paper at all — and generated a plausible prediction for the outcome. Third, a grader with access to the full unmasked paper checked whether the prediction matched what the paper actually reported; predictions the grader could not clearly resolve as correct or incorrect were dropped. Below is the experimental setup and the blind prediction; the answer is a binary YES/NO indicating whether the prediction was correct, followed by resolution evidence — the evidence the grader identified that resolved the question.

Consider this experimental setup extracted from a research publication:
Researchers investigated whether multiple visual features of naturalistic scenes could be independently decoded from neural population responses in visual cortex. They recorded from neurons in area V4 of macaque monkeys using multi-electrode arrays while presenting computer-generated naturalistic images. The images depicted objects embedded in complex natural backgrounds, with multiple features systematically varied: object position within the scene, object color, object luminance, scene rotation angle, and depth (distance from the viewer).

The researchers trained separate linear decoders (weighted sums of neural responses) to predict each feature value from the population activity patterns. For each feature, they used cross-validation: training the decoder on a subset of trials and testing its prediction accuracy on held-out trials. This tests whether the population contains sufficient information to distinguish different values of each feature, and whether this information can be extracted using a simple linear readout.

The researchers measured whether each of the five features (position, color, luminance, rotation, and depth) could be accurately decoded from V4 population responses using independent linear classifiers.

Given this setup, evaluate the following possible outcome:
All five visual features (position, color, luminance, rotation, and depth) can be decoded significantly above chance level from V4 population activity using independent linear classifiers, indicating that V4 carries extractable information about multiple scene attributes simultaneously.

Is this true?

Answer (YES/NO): YES